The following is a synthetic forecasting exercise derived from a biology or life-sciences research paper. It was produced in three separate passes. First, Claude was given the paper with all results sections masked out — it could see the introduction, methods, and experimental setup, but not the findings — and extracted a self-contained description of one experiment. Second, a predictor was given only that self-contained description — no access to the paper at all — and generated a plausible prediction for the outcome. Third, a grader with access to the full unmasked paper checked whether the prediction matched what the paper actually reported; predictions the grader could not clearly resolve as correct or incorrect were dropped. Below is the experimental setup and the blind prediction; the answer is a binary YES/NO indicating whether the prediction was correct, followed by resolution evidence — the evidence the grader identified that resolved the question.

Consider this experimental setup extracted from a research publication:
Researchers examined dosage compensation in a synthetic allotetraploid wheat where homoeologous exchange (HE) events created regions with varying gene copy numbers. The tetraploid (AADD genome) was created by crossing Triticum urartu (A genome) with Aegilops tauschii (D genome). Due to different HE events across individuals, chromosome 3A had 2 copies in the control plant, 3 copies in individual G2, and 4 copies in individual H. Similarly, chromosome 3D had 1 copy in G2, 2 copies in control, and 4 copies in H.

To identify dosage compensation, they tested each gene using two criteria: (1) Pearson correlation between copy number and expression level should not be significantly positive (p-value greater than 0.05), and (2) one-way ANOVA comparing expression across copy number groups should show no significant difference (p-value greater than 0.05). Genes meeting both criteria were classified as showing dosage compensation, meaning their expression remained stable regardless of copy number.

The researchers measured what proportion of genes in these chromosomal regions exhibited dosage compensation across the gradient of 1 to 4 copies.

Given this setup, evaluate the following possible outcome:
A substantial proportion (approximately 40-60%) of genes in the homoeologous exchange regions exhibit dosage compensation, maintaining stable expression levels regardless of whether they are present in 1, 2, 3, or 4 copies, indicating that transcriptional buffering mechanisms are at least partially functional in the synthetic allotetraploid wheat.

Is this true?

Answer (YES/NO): NO